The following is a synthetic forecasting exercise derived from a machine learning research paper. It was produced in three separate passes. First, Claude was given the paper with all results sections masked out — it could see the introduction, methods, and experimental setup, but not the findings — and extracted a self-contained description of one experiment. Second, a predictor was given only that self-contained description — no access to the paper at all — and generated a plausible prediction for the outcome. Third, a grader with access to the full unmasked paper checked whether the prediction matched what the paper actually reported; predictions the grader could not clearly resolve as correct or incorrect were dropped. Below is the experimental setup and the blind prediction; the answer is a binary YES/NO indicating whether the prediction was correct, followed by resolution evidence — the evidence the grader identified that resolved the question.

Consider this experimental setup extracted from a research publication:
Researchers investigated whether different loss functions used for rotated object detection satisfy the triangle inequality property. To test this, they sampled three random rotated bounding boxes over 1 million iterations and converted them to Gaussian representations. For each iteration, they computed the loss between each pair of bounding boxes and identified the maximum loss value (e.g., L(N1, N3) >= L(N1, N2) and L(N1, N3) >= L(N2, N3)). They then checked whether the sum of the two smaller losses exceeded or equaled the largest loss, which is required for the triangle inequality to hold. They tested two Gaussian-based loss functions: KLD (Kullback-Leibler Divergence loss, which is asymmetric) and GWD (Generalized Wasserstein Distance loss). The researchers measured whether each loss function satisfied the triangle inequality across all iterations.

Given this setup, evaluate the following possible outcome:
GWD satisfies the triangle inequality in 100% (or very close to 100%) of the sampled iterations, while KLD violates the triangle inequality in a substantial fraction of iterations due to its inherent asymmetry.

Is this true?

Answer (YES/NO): YES